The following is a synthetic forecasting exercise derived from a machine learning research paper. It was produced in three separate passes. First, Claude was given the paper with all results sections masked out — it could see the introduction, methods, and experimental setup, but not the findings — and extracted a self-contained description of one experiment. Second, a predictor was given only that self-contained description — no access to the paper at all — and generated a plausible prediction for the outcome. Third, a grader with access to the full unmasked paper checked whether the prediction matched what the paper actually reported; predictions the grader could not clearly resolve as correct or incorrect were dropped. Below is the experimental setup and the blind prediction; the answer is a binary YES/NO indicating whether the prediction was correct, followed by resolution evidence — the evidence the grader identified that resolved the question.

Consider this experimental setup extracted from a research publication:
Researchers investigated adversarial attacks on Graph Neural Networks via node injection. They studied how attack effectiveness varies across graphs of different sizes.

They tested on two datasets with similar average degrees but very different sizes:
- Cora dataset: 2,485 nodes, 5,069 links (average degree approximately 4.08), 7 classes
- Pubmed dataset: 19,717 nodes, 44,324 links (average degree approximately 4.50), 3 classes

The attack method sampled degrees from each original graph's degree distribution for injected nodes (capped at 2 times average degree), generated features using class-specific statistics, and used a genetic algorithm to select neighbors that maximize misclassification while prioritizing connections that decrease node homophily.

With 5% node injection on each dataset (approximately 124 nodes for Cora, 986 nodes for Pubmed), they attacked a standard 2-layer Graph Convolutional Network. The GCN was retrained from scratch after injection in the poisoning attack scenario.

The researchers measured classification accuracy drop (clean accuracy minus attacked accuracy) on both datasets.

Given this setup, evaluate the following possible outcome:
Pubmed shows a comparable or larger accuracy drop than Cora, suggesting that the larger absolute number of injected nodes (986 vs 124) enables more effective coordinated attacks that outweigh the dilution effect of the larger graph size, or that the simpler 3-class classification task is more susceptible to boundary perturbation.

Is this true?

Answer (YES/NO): NO